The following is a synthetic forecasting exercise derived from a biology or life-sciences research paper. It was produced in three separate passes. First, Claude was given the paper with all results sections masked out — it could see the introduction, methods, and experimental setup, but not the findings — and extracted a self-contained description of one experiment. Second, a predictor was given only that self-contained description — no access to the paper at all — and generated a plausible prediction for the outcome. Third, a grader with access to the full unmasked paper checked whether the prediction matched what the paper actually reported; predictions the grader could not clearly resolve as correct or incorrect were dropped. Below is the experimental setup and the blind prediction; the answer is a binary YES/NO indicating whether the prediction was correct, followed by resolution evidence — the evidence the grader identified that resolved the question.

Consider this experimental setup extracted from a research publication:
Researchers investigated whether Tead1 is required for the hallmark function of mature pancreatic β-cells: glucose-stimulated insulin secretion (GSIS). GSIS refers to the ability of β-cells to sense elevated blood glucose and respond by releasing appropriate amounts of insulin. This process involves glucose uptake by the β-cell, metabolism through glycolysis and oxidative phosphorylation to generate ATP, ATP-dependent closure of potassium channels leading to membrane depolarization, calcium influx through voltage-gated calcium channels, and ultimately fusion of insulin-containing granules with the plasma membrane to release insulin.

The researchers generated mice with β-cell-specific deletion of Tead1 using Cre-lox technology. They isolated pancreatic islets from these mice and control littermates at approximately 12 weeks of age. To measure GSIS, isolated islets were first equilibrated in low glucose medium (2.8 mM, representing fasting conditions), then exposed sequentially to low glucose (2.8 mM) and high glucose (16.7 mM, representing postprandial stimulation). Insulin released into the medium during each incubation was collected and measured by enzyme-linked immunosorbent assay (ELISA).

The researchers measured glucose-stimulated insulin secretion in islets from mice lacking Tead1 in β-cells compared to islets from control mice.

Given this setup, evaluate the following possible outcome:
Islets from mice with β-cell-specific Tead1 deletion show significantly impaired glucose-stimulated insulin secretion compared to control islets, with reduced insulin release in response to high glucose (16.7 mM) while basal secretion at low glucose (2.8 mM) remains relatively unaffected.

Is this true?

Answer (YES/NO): YES